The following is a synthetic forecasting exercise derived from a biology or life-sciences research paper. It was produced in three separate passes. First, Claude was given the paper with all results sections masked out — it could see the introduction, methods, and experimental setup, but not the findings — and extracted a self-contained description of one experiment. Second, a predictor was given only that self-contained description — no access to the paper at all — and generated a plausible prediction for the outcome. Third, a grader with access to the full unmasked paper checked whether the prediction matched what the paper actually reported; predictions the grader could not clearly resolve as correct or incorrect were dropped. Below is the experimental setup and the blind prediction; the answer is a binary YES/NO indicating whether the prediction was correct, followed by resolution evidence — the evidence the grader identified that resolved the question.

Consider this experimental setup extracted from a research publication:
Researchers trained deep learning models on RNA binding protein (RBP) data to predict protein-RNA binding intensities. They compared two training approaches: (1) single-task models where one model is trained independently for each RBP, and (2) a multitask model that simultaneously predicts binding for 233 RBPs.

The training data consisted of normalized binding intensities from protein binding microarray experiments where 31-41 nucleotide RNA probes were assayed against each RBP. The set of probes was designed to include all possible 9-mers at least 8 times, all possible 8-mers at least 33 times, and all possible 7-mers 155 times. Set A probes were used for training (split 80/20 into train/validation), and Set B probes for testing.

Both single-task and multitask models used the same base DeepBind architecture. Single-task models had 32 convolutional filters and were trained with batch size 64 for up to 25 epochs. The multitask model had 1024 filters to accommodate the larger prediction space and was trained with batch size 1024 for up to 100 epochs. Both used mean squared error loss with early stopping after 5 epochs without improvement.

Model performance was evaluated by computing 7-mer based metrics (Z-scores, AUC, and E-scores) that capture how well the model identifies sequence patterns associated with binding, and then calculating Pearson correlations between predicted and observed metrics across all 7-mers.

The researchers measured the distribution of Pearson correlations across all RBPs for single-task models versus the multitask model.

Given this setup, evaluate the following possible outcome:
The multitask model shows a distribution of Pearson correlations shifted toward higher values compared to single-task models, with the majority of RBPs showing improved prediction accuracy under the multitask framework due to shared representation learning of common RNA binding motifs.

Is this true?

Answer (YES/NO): NO